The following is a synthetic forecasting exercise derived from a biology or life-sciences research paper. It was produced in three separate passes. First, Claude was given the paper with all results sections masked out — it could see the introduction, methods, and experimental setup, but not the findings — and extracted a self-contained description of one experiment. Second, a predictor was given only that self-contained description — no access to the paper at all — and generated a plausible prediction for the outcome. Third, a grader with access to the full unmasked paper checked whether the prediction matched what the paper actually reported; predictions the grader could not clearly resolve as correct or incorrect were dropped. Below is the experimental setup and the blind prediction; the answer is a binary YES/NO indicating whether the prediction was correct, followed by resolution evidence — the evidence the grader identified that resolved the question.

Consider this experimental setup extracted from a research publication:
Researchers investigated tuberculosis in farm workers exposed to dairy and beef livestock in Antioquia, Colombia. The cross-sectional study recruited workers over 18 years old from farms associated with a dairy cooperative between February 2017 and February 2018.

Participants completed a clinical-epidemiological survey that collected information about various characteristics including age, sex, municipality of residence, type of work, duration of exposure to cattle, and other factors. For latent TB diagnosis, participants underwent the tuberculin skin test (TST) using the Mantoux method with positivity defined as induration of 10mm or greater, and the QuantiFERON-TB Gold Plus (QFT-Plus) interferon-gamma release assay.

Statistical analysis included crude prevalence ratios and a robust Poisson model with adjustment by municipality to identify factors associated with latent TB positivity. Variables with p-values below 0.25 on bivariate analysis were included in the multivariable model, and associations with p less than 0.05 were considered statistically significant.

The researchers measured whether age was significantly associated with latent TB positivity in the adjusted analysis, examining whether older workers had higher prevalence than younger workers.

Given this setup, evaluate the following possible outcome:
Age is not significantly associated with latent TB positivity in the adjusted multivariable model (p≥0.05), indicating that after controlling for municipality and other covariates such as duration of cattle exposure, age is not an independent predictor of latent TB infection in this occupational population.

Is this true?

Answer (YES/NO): YES